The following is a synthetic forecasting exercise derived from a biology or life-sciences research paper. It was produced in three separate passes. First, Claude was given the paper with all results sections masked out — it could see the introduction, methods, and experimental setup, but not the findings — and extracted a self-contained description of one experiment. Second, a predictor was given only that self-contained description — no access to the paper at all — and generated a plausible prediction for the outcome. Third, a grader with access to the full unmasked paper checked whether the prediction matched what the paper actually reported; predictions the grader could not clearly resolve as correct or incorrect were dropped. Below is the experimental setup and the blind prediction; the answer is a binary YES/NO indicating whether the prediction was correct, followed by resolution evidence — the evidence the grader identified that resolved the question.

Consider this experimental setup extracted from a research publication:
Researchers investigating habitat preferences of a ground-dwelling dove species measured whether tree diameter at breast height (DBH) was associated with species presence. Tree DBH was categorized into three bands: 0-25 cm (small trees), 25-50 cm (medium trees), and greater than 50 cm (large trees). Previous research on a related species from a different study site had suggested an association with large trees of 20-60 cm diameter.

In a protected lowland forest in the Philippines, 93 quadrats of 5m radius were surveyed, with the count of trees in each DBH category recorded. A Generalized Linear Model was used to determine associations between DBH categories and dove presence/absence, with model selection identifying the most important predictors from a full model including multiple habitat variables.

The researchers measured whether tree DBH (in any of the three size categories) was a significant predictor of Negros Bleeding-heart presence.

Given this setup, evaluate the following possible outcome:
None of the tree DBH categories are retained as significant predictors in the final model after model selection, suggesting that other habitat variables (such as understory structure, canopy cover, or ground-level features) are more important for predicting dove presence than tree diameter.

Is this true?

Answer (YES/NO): YES